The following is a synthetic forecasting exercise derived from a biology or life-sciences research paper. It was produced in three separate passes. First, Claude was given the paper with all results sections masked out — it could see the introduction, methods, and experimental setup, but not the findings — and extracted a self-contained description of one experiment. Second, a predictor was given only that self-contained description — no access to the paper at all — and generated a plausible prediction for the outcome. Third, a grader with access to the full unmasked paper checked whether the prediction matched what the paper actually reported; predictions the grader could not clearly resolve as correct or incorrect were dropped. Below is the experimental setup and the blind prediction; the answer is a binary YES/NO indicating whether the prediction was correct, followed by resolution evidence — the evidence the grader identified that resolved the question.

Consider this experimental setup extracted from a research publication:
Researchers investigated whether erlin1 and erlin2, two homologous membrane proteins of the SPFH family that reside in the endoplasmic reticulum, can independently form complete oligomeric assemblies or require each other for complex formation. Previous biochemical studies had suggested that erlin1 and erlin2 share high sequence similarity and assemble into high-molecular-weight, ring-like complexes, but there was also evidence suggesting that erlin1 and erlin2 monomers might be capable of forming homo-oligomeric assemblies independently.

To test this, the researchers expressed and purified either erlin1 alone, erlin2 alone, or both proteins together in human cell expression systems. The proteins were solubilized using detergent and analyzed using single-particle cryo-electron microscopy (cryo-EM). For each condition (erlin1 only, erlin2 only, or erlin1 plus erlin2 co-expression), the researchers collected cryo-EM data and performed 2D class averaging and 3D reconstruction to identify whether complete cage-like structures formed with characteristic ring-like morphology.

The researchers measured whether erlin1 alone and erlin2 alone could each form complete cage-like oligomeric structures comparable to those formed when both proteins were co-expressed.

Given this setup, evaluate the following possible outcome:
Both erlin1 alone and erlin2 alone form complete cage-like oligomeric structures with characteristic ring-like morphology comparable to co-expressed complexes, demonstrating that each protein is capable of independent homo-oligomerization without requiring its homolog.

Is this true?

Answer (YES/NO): NO